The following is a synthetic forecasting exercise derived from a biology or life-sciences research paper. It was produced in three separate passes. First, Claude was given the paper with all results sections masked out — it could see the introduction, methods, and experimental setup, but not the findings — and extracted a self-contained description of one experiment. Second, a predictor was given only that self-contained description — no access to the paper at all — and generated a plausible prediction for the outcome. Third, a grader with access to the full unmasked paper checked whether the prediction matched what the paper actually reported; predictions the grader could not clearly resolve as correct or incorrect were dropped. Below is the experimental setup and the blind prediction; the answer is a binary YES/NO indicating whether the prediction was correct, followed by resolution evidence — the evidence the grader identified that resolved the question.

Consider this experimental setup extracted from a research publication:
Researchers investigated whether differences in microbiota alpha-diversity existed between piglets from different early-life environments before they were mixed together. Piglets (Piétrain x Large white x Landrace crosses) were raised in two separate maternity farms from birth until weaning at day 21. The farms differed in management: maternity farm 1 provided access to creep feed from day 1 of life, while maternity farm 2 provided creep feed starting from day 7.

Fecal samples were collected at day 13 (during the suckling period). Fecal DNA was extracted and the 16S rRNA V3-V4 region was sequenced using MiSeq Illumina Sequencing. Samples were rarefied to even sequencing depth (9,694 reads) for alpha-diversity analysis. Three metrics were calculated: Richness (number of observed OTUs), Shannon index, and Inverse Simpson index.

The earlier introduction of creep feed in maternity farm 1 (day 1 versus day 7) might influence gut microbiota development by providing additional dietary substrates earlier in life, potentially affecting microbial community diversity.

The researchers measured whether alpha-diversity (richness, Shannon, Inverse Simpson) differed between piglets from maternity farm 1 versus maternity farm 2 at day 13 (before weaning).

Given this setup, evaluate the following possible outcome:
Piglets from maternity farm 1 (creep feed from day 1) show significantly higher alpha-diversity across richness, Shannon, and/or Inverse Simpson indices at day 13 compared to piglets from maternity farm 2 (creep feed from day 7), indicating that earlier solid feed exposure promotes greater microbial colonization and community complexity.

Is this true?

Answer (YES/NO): NO